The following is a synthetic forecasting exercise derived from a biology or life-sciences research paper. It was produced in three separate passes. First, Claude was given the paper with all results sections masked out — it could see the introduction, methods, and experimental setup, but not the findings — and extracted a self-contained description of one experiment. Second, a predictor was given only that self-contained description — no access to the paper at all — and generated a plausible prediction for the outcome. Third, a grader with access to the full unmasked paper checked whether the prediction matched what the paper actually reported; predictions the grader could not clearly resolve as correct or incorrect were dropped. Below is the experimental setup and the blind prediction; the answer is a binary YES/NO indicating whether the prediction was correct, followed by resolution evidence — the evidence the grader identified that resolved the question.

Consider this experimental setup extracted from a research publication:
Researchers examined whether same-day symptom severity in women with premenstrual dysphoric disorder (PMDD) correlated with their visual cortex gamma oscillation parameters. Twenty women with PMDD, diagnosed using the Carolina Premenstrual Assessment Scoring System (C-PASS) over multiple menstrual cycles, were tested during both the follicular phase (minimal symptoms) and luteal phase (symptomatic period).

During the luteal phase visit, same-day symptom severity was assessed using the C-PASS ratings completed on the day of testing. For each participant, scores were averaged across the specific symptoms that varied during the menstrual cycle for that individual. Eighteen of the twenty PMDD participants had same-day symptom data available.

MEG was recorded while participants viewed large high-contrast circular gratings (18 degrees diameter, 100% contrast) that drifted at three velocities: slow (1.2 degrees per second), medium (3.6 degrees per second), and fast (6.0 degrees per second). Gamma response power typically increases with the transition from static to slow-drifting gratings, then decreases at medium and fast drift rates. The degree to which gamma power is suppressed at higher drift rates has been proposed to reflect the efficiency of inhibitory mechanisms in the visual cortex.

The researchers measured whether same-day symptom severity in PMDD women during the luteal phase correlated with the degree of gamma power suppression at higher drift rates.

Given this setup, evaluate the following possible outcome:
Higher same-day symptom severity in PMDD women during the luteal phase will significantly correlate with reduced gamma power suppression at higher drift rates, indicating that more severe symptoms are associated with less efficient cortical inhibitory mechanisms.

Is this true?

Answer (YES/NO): YES